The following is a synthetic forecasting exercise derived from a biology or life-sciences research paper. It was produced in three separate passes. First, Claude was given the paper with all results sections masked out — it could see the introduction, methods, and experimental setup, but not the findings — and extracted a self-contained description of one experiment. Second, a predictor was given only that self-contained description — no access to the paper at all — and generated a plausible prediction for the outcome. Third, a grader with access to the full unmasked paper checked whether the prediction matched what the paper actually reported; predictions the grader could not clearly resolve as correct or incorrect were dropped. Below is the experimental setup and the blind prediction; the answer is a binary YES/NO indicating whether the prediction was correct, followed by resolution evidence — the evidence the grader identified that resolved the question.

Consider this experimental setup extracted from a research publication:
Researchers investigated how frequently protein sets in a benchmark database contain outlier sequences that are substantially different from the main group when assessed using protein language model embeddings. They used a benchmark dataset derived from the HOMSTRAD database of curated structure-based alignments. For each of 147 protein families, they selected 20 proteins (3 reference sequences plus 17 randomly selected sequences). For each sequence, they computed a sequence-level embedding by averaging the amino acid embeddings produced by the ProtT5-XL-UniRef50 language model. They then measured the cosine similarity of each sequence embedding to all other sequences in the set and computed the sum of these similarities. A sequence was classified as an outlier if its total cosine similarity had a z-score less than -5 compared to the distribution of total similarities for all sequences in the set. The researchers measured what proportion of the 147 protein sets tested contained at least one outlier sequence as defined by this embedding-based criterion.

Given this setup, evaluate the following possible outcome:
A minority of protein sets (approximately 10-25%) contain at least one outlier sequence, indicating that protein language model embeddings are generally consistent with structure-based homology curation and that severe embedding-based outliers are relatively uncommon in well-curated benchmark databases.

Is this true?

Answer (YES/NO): NO